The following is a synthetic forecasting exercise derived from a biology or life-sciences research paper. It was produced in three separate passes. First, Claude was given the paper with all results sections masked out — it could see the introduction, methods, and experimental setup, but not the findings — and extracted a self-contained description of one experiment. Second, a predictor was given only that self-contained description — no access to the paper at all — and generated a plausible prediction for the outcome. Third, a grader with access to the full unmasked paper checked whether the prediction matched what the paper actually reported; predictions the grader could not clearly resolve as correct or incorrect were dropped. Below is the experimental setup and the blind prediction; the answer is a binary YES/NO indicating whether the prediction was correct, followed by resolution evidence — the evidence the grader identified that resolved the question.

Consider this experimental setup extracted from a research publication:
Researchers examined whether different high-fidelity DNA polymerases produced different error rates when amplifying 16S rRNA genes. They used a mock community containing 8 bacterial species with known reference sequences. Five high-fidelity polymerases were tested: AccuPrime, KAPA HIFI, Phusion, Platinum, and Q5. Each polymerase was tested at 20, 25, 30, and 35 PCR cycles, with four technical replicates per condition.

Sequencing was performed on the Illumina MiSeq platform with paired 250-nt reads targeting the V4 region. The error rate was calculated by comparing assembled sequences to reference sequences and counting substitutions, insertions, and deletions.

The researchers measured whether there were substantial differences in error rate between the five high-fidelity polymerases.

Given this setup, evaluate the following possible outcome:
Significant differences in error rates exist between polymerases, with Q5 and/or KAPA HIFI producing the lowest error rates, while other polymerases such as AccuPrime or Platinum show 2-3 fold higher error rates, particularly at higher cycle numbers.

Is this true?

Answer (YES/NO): NO